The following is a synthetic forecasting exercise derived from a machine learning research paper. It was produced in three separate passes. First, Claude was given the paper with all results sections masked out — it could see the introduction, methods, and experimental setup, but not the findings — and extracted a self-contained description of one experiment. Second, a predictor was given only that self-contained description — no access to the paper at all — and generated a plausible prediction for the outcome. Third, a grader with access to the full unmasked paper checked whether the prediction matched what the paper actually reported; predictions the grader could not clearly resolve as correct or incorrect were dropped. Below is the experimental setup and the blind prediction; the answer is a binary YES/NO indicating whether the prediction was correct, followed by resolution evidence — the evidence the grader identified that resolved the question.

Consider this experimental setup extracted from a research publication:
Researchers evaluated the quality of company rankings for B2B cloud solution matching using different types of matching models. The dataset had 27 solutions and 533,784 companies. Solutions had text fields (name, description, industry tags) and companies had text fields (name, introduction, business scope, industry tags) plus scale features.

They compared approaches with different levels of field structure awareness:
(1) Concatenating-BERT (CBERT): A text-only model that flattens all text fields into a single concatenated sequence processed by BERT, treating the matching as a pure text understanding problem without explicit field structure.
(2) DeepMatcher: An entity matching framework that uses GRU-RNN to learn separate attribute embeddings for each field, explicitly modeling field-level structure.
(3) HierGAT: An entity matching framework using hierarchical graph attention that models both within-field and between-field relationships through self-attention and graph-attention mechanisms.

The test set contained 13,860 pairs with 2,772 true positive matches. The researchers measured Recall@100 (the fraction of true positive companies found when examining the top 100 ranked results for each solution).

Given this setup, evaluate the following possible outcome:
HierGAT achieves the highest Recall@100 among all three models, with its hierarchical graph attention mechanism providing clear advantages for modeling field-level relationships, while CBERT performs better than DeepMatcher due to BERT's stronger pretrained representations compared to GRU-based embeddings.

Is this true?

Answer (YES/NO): NO